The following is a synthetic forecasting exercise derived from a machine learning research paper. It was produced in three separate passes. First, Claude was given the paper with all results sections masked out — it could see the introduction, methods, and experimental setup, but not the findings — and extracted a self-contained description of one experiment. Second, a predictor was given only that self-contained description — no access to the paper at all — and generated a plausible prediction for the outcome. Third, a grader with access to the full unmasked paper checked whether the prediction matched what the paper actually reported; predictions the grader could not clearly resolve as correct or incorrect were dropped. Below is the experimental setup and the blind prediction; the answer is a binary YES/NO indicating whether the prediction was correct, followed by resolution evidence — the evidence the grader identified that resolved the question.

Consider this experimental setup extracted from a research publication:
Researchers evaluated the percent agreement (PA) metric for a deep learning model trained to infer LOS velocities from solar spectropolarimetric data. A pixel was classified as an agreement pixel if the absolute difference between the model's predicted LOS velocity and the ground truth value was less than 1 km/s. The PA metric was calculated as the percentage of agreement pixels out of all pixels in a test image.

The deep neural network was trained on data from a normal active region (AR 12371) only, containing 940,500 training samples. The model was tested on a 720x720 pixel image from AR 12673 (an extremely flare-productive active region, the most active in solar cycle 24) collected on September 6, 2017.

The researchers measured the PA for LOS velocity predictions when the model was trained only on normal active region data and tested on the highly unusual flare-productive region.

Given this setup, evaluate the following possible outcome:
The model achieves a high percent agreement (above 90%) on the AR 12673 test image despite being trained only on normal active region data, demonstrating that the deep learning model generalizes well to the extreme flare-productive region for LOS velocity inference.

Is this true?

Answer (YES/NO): NO